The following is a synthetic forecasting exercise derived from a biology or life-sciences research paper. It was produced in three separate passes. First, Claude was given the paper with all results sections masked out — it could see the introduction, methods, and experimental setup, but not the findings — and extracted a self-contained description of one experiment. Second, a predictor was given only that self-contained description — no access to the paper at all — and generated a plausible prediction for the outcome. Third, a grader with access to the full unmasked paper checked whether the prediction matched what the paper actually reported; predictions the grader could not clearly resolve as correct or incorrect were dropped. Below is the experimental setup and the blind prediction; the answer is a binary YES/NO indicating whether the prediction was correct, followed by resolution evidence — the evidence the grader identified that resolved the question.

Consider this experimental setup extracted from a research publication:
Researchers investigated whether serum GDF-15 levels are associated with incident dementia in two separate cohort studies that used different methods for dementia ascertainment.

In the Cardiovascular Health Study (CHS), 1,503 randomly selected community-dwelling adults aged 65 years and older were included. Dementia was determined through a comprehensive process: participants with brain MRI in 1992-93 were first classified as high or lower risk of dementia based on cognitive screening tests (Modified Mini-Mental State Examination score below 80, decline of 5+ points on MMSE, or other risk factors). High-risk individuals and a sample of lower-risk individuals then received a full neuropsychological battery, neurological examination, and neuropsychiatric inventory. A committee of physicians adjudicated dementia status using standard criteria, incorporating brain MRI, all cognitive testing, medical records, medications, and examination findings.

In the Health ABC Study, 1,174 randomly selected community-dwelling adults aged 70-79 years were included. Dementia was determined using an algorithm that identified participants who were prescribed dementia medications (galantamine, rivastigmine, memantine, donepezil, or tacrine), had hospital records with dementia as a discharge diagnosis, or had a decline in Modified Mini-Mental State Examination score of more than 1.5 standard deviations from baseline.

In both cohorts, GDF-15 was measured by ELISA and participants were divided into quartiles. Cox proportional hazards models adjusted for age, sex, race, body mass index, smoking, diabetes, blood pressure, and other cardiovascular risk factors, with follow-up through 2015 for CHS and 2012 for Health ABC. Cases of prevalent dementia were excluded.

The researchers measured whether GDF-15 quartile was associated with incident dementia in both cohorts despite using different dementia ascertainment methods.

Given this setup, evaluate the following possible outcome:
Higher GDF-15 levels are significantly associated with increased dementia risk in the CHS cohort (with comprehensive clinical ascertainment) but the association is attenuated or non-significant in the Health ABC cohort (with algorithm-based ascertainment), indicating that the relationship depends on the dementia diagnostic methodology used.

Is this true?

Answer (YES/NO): YES